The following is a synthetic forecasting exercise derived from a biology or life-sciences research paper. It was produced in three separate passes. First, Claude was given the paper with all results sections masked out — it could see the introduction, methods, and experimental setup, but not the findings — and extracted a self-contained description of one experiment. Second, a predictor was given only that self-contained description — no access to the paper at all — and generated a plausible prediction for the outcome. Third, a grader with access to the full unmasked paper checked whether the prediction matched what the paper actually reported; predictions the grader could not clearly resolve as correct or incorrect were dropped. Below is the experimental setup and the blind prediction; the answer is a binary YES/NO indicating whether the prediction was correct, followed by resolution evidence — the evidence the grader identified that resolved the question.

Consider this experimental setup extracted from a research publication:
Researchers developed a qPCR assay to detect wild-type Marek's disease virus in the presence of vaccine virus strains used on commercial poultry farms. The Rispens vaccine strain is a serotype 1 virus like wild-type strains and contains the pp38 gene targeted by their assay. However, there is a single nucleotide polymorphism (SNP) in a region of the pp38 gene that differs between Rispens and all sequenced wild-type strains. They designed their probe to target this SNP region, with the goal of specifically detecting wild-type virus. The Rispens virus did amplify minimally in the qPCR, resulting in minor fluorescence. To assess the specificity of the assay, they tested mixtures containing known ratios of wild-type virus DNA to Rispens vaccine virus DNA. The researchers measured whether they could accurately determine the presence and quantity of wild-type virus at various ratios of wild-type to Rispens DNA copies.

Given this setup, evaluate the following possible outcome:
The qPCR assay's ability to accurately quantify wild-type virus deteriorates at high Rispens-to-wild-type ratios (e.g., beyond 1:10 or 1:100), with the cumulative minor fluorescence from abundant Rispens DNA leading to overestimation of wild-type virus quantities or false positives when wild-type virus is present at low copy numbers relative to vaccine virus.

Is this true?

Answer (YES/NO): NO